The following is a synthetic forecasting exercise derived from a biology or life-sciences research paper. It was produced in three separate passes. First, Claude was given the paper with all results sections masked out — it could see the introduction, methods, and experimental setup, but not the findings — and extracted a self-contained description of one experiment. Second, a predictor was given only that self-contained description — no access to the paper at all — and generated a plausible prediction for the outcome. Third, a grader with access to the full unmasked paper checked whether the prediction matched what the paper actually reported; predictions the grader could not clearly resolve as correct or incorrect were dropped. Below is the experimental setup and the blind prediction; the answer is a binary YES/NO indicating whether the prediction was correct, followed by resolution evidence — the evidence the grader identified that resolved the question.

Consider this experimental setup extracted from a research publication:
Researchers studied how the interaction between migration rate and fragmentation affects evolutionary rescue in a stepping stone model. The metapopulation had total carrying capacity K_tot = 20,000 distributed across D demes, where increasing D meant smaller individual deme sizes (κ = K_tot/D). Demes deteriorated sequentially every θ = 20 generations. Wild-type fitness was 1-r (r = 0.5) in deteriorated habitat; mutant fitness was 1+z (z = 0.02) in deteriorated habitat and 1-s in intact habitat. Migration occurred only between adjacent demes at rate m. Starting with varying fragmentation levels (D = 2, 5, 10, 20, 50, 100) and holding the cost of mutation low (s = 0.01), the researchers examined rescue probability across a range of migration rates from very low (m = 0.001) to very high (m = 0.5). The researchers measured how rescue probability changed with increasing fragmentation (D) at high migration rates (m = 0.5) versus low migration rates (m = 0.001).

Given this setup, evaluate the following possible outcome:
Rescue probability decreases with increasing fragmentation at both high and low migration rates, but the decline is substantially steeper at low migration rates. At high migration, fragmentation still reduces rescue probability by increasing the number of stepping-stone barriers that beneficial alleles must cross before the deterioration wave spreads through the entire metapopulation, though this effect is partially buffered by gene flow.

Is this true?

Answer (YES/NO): NO